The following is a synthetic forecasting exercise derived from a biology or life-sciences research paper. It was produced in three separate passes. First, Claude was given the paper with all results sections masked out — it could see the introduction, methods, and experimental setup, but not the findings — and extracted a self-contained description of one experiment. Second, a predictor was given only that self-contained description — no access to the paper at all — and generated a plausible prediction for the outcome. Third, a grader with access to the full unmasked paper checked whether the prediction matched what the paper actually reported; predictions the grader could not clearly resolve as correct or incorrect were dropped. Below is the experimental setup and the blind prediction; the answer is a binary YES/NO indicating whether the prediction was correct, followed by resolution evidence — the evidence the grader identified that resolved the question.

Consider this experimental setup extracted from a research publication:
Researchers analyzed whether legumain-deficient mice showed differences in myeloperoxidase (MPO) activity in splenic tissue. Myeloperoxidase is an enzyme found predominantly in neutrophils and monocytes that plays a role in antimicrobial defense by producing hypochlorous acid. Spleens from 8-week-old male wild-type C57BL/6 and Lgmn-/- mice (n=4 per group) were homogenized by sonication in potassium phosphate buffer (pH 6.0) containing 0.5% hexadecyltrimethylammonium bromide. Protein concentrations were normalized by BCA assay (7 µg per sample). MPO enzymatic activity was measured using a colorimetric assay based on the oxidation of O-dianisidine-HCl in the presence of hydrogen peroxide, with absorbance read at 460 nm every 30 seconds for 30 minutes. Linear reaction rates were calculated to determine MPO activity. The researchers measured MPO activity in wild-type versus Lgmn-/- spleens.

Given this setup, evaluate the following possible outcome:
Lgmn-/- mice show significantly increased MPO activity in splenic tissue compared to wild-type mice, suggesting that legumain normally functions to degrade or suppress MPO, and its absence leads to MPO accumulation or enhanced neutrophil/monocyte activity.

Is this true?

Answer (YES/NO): YES